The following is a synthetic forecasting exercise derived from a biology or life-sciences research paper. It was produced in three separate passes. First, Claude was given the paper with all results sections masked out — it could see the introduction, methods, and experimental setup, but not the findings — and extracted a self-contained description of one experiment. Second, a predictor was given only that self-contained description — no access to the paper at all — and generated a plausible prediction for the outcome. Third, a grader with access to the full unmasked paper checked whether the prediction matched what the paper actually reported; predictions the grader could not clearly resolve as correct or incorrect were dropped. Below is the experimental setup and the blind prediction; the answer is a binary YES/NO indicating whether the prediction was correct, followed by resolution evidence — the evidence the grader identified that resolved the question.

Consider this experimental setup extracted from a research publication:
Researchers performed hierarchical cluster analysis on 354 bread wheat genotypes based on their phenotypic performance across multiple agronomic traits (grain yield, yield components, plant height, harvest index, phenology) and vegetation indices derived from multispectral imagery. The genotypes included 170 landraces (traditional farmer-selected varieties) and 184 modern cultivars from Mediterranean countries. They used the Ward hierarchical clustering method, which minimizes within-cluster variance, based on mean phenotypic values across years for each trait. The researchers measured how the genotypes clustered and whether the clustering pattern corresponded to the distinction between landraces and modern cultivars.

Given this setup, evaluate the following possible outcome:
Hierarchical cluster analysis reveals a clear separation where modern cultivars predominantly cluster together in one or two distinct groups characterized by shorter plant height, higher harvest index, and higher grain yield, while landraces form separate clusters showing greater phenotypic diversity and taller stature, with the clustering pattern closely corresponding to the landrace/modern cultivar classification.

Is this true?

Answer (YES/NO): YES